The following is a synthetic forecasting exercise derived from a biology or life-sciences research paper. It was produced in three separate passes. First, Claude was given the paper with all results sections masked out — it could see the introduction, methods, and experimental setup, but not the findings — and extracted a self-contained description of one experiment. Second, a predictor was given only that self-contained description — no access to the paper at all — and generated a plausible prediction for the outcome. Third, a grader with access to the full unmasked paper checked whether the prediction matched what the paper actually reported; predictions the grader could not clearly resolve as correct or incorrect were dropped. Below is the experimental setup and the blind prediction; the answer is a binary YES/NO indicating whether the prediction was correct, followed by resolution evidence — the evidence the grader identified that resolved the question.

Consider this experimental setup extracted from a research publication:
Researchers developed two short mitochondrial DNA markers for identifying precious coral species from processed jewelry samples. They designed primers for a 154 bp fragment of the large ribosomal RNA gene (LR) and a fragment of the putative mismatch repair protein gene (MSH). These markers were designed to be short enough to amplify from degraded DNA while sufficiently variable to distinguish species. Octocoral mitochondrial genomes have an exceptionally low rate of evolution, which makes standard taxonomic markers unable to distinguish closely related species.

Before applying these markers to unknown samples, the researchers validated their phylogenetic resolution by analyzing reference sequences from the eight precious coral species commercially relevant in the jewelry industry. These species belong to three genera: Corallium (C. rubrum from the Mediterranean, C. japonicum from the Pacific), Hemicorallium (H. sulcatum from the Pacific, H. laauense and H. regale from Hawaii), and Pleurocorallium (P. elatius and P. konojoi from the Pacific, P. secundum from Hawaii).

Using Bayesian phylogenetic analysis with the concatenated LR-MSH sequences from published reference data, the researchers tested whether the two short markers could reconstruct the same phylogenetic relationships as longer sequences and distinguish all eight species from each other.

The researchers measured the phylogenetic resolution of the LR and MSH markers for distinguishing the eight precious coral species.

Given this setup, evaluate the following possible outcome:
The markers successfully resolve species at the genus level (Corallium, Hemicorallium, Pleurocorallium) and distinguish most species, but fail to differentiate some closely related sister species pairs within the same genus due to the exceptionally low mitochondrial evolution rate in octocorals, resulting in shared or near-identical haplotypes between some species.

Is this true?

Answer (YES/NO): YES